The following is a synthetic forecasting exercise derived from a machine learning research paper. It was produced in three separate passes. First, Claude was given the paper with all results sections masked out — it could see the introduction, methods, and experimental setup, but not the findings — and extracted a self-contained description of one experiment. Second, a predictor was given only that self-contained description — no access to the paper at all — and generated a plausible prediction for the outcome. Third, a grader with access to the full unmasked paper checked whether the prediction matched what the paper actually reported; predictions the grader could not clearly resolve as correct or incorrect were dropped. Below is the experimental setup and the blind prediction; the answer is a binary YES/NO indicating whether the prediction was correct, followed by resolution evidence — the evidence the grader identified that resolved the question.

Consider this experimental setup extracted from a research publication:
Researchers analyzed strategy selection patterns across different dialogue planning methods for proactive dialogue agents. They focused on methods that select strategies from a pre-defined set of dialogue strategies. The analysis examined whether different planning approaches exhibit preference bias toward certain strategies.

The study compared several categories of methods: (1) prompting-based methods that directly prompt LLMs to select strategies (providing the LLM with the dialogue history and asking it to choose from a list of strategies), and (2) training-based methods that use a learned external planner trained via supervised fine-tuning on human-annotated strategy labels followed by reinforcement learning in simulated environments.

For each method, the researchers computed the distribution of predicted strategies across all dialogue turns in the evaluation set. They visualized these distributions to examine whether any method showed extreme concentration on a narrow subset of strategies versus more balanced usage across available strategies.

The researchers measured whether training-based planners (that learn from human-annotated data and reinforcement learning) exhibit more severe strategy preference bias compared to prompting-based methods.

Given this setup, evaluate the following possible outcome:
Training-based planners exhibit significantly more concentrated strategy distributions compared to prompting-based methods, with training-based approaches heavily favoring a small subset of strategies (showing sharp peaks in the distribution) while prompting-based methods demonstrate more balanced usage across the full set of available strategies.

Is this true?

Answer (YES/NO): NO